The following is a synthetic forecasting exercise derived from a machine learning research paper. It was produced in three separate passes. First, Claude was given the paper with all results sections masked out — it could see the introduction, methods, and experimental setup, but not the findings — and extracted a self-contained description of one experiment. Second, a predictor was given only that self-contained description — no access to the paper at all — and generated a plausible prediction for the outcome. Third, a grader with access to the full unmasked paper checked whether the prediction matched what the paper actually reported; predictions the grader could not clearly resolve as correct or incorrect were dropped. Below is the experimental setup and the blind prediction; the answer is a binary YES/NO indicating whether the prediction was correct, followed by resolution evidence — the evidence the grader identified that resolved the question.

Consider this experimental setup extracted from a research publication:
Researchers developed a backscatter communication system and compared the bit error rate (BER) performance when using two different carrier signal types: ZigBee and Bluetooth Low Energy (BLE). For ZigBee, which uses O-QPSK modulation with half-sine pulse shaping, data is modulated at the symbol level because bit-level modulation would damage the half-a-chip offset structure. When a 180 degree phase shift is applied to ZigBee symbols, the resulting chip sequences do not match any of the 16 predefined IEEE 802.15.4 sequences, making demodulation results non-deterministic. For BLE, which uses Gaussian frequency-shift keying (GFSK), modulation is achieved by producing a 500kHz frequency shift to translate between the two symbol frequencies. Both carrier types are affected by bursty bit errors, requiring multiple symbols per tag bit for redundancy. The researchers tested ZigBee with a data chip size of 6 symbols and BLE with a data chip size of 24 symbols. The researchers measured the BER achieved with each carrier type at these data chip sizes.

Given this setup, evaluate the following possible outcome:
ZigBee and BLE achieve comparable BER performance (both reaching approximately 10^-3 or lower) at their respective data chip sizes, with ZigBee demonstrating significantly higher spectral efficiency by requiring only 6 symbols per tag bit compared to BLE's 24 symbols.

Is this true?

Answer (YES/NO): NO